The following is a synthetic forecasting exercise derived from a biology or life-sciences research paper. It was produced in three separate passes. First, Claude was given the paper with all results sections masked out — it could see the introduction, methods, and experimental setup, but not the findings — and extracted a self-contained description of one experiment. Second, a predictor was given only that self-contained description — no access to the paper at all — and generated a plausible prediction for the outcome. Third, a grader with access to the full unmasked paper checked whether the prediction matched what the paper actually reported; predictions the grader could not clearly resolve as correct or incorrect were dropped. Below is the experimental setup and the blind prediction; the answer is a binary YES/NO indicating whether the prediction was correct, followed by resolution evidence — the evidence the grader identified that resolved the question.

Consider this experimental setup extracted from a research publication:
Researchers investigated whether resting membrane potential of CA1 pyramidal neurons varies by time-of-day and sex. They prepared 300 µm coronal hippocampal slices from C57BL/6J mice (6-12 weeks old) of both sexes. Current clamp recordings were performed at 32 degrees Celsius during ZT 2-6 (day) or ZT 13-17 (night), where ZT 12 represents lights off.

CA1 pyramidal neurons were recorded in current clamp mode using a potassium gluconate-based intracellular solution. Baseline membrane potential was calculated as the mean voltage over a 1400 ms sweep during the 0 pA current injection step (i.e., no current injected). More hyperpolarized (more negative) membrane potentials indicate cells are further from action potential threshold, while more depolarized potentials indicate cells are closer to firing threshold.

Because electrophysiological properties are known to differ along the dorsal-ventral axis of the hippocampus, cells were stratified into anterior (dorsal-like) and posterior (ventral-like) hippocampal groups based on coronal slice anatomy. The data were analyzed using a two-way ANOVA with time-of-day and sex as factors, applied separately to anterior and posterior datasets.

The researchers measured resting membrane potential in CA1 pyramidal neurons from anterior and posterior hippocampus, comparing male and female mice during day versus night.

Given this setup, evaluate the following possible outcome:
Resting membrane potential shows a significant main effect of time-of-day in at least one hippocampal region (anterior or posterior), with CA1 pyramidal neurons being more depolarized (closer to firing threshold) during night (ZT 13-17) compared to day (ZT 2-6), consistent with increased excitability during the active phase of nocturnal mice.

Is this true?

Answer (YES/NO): YES